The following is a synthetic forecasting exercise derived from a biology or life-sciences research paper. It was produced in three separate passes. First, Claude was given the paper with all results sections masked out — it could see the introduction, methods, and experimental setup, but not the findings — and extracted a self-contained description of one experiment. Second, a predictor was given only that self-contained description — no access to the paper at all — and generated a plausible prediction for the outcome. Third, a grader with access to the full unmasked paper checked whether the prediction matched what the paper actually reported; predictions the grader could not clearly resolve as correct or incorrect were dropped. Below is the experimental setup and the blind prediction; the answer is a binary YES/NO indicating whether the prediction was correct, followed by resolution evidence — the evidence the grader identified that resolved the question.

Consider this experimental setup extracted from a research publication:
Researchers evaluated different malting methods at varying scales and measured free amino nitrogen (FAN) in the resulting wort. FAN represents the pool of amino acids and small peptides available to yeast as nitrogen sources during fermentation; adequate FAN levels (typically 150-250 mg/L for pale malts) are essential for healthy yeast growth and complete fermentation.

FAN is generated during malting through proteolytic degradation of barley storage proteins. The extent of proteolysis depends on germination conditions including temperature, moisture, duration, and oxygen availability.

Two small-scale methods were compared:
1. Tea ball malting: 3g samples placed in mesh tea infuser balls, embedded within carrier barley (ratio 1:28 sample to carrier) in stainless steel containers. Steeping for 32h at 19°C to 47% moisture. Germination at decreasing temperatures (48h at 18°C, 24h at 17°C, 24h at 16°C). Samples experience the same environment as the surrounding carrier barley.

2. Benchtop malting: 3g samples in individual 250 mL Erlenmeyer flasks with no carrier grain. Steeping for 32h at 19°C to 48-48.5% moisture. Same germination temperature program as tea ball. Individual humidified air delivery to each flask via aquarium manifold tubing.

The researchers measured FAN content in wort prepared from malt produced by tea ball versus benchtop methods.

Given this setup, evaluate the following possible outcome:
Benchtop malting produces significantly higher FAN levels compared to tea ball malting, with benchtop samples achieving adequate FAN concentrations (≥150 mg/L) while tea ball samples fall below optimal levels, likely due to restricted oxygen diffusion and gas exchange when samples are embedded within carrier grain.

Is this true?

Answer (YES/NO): NO